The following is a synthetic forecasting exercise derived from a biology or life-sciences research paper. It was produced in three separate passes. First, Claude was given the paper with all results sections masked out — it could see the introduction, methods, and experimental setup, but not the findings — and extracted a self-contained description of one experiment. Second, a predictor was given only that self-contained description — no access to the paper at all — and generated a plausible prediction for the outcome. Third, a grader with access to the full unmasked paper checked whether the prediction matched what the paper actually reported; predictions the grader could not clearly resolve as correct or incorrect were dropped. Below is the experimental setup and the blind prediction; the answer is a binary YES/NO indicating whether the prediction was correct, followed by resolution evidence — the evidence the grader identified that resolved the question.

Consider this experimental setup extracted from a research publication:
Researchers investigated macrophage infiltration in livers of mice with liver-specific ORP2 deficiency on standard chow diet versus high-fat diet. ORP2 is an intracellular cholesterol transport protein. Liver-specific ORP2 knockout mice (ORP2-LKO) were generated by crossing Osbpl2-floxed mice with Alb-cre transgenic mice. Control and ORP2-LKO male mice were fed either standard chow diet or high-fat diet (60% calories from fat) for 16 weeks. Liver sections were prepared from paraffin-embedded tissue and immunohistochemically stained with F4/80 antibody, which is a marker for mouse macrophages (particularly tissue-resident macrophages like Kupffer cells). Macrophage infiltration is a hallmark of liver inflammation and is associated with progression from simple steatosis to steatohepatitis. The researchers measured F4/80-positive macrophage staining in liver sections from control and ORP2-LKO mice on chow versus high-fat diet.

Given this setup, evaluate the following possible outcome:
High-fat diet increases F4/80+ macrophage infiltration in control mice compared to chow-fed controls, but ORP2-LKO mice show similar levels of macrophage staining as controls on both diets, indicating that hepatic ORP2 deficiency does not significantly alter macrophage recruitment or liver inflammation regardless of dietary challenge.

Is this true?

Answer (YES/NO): NO